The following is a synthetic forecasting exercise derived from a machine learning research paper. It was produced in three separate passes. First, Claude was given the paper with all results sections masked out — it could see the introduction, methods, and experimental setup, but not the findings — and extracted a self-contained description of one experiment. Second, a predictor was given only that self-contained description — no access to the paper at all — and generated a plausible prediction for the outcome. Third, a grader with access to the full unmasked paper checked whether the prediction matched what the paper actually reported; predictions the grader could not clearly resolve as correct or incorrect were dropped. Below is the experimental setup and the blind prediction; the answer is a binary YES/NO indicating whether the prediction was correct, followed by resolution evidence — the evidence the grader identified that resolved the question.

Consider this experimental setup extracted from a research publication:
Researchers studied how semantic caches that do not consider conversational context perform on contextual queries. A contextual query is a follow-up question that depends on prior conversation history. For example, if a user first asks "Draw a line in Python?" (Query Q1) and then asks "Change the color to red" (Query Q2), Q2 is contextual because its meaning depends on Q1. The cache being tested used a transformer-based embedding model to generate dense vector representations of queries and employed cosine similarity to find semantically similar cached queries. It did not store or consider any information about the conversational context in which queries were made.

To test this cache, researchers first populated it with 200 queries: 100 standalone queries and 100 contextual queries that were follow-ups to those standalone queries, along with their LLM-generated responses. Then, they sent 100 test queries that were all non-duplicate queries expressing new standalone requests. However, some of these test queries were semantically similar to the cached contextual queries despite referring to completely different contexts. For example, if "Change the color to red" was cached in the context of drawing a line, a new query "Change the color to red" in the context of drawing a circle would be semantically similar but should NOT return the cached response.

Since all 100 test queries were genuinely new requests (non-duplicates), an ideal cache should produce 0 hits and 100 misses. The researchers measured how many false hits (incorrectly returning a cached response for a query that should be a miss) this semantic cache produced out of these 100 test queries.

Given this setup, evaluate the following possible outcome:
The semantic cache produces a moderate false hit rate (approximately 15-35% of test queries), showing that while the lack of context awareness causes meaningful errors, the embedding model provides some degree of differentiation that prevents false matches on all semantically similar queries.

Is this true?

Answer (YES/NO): NO